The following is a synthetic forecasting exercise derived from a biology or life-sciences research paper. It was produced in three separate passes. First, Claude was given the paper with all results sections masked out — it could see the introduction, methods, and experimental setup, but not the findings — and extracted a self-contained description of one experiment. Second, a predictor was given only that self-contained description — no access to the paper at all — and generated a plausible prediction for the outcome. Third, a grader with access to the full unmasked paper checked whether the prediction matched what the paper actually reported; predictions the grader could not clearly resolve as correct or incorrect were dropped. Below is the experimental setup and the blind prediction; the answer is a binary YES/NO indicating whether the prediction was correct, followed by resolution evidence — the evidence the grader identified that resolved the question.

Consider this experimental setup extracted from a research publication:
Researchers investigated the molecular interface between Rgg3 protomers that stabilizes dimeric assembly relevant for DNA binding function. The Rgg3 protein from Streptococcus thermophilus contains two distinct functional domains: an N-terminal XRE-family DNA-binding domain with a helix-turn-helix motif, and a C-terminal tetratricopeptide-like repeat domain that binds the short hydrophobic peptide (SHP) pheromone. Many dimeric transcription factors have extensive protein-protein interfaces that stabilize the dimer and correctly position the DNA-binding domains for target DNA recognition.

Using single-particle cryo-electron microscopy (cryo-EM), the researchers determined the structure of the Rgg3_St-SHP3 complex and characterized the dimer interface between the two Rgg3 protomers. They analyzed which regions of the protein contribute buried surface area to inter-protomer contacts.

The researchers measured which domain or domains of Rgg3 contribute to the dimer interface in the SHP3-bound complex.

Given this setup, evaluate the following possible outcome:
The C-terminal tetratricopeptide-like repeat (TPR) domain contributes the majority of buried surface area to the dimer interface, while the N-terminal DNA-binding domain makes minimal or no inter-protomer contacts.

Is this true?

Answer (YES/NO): YES